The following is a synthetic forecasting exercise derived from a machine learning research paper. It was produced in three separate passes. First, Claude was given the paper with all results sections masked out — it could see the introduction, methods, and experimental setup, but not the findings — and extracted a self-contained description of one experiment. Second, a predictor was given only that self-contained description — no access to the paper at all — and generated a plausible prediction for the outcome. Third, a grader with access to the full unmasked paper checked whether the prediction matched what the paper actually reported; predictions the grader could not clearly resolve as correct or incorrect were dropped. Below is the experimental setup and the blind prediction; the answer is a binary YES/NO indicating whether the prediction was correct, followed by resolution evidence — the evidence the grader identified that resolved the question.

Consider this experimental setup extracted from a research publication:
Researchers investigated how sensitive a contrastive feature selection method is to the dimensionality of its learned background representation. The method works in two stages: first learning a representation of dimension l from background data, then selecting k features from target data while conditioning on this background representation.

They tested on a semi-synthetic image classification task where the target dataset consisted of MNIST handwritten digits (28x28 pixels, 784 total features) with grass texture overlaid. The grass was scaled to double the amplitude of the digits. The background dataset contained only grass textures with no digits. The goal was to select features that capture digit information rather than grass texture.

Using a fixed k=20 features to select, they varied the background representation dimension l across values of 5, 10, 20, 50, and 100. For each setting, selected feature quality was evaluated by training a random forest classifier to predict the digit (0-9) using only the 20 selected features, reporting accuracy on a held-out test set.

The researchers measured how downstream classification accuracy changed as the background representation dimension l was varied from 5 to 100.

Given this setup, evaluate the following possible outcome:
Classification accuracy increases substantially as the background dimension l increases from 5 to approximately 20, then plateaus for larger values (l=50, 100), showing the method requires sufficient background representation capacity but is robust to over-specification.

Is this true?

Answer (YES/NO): NO